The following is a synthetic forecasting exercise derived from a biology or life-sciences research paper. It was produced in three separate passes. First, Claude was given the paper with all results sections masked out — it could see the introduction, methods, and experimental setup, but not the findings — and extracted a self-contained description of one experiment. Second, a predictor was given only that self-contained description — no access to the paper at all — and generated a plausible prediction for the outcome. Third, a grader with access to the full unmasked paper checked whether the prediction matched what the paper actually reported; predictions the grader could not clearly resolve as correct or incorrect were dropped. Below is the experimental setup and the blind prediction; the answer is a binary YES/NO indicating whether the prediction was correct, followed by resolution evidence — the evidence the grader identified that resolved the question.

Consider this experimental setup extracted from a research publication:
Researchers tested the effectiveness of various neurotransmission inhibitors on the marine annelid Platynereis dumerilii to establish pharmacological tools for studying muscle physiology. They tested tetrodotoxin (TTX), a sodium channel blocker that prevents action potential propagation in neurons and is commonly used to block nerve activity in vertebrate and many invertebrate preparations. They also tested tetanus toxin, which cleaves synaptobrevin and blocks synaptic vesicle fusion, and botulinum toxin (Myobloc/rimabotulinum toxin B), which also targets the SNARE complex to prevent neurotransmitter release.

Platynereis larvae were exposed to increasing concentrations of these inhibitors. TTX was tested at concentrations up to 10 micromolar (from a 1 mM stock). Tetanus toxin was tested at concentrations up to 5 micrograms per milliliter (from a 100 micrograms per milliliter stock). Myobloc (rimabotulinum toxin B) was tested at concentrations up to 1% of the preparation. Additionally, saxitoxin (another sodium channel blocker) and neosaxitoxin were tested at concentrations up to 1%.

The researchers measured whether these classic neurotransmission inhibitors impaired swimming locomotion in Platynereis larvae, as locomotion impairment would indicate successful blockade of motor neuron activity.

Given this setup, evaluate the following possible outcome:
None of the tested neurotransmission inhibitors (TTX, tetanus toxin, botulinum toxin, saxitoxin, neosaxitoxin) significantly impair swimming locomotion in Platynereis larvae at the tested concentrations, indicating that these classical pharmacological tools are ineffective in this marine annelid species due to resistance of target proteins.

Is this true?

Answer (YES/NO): YES